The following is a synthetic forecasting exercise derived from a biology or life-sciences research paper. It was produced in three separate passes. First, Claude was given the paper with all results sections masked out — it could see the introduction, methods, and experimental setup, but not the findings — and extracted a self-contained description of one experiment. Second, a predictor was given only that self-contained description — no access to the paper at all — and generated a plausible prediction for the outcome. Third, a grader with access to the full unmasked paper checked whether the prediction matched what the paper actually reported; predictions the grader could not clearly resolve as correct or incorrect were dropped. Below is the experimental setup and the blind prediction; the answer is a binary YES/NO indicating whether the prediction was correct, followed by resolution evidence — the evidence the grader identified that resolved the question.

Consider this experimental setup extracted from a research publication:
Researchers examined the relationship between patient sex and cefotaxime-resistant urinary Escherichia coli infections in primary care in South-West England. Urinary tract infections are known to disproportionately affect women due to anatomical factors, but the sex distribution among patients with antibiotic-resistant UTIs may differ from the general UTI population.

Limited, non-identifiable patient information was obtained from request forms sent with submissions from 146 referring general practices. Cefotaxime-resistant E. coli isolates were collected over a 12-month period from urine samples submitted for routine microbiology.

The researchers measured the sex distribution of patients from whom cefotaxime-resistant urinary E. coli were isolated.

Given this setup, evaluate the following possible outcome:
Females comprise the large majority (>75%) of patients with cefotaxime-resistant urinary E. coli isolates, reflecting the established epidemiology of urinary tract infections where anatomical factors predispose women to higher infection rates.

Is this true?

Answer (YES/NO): YES